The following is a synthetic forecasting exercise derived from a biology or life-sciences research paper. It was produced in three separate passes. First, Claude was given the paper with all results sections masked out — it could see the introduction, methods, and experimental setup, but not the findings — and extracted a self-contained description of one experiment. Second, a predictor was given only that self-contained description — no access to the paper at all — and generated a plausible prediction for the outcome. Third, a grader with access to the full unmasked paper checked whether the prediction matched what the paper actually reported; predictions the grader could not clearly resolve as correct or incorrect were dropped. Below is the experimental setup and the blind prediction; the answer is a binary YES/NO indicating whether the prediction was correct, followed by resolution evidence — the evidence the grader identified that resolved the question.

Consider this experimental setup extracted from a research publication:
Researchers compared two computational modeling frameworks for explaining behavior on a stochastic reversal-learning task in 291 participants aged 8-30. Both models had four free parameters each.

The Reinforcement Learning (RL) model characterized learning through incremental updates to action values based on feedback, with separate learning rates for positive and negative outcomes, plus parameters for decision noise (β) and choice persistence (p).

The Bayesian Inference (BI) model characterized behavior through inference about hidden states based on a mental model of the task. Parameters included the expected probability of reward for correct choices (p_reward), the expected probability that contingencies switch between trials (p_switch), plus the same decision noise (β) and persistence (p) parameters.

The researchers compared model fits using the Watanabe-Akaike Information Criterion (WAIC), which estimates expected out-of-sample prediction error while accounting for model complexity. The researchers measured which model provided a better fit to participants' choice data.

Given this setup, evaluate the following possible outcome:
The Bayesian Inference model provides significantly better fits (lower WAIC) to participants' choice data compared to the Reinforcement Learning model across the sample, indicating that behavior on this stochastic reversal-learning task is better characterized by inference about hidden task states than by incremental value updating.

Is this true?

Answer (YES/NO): NO